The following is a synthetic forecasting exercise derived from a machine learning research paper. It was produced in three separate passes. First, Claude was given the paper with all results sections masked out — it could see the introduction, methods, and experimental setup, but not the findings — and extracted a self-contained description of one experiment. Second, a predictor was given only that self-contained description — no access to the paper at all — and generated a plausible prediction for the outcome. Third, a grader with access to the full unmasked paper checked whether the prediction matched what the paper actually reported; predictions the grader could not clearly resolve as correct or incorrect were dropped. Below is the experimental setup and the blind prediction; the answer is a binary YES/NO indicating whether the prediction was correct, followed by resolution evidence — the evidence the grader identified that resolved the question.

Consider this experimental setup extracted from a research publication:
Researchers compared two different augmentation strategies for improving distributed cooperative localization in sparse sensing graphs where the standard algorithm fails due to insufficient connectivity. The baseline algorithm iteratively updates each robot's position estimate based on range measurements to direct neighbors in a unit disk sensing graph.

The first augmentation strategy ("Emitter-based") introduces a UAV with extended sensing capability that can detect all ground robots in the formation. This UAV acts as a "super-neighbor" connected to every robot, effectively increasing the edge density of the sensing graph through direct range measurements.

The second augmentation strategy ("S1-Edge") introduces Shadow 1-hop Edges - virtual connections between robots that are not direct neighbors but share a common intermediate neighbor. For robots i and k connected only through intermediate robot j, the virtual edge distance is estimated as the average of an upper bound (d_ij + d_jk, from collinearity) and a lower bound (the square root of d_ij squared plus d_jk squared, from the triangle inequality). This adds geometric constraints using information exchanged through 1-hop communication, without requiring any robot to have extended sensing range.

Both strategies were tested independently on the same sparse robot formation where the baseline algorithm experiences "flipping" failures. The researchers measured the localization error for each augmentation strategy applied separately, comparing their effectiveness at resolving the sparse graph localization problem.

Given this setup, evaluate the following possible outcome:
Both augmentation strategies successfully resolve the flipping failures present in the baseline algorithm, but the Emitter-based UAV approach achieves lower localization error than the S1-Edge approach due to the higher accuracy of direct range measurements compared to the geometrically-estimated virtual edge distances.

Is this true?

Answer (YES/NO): NO